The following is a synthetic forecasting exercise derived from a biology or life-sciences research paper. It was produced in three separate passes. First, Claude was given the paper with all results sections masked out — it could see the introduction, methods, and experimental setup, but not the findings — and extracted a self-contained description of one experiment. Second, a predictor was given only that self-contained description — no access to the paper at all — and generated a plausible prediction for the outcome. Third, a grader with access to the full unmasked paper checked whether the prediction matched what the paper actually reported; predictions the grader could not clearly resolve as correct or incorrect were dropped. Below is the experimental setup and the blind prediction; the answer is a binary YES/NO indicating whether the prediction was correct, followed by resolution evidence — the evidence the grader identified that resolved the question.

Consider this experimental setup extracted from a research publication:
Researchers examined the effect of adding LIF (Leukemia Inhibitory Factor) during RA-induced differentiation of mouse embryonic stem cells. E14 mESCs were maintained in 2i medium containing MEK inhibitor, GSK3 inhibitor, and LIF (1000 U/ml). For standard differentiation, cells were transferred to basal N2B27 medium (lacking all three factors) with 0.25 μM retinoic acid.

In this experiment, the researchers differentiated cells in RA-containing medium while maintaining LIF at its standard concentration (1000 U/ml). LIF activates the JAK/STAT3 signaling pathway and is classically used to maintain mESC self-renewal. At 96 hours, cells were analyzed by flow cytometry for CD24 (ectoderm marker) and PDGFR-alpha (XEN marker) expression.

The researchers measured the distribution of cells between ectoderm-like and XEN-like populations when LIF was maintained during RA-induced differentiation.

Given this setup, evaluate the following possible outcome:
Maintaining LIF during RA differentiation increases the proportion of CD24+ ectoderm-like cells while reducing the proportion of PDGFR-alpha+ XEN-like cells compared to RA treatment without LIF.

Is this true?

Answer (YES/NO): NO